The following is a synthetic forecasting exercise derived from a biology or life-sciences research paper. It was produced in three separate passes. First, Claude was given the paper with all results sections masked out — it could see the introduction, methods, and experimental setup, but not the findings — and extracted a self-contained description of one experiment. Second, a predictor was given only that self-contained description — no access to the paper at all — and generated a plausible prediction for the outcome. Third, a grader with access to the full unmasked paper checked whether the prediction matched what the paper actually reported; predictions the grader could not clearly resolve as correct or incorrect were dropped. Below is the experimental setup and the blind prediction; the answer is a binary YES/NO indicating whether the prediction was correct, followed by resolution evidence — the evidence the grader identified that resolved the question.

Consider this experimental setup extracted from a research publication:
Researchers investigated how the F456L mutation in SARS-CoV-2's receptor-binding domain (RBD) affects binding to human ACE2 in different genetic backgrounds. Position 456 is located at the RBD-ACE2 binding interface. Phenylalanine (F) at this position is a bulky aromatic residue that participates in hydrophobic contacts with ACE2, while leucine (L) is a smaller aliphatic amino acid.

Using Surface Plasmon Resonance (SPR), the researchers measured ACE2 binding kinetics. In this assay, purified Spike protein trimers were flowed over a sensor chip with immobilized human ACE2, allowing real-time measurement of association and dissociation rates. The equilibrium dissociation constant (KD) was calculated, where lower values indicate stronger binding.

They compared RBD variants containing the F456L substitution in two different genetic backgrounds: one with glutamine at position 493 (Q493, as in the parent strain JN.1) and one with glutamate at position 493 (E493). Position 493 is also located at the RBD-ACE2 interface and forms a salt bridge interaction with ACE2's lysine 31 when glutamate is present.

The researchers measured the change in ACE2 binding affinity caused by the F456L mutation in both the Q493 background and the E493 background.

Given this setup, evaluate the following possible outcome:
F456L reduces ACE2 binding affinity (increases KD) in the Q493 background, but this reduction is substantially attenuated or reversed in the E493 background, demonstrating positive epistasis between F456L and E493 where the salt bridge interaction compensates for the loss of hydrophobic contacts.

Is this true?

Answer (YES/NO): NO